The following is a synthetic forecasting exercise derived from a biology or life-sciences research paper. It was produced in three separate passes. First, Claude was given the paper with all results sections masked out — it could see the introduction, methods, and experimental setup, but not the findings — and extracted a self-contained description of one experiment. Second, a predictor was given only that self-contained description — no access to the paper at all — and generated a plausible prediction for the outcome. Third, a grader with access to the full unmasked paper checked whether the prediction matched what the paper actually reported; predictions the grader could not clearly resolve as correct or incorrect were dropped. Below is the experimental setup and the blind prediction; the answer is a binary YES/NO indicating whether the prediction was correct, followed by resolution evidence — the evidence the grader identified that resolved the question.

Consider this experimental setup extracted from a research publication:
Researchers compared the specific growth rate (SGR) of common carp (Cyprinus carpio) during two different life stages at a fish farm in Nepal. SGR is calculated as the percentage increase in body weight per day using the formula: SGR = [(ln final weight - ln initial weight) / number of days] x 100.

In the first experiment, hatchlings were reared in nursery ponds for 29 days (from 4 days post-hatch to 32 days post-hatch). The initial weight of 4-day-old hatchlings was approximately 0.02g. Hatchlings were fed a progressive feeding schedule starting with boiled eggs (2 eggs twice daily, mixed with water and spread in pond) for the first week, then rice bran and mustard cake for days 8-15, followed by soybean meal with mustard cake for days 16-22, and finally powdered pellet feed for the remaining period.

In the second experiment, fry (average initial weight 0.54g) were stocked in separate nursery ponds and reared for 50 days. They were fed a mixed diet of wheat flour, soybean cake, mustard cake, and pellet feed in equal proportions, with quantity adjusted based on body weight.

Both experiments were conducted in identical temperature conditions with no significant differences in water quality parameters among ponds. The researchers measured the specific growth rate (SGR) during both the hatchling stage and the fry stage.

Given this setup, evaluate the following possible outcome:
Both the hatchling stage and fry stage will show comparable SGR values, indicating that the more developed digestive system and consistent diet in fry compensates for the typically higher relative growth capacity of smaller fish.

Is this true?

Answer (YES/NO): NO